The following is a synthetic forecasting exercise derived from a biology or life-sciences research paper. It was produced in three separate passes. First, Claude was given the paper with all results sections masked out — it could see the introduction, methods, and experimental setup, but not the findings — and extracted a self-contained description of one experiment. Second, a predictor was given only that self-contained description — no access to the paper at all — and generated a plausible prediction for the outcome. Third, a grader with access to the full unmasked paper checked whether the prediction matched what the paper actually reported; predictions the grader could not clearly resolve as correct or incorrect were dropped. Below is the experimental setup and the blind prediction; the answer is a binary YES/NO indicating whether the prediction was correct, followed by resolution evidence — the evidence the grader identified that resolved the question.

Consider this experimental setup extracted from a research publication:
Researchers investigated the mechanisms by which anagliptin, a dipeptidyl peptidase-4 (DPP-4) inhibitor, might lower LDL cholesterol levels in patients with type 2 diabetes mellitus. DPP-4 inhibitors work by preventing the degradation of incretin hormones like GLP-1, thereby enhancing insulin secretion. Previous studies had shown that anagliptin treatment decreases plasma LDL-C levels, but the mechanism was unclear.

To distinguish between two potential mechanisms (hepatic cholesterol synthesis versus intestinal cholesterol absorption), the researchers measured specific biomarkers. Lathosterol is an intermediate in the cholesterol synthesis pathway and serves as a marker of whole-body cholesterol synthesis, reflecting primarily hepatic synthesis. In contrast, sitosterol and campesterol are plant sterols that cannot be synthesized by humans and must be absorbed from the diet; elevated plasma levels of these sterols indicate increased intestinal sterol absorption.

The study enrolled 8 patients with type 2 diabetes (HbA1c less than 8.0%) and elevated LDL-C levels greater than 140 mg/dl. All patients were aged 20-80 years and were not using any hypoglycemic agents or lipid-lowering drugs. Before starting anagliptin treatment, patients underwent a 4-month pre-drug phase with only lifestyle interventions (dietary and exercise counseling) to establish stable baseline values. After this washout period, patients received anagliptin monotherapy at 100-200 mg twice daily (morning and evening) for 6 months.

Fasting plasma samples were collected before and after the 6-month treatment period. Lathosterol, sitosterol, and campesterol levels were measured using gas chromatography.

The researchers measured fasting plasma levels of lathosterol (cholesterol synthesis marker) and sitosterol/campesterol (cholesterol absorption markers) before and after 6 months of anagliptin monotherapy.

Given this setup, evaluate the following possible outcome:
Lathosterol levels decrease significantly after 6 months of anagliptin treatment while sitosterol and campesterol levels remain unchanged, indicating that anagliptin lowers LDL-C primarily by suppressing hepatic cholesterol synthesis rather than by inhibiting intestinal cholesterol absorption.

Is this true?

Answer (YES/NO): YES